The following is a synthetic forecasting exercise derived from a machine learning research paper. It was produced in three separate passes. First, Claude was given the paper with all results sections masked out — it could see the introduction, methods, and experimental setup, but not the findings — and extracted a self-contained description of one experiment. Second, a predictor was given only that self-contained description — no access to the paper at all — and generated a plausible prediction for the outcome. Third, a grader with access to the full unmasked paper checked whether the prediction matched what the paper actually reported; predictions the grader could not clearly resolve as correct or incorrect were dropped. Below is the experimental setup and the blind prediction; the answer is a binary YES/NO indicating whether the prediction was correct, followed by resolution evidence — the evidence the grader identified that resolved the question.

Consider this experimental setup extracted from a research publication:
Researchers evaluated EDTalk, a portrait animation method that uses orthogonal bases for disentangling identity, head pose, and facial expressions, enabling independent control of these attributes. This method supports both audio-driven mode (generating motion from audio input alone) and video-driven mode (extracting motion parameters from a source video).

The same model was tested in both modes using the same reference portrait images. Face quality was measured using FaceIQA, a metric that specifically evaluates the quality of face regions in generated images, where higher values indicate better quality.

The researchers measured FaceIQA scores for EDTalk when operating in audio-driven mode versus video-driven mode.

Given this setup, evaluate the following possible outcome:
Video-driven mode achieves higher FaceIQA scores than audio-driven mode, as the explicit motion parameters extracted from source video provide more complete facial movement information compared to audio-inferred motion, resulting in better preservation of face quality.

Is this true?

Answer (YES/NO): NO